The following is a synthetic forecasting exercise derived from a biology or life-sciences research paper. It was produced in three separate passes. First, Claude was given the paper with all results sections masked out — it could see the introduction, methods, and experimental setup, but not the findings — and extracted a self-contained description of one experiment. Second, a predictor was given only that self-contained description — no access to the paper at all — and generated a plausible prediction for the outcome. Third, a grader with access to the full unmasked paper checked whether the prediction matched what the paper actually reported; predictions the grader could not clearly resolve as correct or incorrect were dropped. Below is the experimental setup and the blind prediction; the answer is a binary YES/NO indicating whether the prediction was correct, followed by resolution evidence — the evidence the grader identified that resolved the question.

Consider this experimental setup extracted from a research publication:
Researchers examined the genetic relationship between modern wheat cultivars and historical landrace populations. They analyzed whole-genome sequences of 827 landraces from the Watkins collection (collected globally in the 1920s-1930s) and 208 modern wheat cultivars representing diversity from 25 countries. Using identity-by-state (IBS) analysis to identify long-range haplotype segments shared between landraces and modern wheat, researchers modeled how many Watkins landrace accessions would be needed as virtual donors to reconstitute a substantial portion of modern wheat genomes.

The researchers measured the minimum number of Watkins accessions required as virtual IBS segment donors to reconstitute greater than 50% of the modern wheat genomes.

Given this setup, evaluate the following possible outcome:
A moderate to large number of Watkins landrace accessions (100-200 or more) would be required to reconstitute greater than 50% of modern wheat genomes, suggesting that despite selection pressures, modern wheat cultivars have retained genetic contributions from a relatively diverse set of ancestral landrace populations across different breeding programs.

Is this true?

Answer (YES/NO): NO